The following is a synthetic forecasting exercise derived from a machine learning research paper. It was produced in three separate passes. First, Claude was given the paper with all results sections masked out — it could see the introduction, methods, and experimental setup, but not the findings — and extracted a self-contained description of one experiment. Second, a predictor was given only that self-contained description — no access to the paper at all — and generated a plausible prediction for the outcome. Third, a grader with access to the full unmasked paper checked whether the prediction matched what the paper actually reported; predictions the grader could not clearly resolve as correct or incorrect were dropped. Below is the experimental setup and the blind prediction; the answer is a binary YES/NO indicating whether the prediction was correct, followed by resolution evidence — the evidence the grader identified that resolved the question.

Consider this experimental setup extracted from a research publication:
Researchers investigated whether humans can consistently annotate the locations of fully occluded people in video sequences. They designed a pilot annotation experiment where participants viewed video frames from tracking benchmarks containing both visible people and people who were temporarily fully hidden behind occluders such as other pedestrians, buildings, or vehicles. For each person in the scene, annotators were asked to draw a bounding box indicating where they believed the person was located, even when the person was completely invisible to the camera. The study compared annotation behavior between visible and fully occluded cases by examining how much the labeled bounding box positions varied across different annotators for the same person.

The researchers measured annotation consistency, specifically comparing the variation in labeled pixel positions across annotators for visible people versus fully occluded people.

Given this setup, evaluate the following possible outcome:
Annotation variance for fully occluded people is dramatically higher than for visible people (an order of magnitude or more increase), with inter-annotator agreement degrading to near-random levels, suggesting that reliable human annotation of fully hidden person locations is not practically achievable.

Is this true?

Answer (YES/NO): NO